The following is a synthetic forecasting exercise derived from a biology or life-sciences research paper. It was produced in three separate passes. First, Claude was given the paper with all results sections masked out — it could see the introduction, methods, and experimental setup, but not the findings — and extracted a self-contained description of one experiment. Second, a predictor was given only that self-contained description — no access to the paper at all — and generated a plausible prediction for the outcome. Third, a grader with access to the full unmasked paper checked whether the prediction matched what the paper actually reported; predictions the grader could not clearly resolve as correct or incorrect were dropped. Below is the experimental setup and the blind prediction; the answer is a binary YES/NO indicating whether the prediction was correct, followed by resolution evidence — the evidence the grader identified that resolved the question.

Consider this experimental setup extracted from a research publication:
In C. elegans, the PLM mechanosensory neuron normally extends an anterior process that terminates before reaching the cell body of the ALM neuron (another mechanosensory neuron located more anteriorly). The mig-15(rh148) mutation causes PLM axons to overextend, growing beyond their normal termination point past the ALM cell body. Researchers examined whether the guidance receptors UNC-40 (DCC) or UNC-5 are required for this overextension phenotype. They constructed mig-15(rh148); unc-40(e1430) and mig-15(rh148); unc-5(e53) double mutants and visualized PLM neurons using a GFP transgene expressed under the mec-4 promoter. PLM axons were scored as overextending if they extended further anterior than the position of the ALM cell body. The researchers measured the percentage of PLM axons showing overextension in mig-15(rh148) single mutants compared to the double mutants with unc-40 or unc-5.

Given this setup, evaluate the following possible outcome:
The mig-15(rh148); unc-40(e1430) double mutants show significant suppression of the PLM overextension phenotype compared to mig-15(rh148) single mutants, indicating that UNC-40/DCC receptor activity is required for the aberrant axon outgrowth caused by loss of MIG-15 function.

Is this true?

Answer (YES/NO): YES